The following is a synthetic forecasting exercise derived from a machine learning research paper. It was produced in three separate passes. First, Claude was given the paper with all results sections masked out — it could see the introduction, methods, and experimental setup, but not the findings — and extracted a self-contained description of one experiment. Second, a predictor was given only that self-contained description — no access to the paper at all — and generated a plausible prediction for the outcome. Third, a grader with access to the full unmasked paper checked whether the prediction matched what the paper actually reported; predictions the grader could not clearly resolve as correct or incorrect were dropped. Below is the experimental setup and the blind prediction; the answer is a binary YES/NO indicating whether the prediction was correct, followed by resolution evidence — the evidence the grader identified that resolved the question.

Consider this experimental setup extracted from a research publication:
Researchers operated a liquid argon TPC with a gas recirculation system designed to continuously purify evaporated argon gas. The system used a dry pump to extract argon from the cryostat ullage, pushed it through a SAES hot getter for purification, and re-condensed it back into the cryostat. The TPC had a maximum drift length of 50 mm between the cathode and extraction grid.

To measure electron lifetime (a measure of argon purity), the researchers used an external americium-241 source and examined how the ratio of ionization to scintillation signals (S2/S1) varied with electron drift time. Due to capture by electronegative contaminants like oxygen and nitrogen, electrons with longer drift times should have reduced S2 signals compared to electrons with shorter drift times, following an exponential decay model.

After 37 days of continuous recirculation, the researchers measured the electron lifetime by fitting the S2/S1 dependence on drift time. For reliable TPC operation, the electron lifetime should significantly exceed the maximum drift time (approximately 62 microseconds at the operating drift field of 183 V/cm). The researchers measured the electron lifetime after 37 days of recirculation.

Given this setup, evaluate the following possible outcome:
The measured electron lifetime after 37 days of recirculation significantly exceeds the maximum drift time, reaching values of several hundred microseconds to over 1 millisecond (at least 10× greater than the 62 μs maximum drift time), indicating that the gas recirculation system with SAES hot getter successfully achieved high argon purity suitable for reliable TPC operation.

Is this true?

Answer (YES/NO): YES